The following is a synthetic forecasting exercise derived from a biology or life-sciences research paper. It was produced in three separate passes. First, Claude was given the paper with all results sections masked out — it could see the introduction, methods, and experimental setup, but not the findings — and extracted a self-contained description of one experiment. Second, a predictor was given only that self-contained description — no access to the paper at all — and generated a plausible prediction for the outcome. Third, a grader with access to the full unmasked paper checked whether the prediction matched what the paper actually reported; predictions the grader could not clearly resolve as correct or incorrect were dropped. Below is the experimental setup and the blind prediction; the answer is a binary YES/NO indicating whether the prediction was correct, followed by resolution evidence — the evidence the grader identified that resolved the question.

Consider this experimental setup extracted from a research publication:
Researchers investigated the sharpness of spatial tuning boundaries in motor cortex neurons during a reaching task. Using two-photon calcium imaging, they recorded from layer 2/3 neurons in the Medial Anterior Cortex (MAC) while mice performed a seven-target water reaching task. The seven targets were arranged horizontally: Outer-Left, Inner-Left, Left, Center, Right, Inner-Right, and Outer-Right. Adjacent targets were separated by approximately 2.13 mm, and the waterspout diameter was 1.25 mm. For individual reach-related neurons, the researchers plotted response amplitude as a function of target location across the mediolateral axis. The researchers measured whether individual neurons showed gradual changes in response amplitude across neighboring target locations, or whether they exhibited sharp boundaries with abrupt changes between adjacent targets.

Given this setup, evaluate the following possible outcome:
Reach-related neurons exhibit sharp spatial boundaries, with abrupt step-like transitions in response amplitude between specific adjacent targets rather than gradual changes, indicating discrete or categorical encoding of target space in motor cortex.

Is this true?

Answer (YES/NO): YES